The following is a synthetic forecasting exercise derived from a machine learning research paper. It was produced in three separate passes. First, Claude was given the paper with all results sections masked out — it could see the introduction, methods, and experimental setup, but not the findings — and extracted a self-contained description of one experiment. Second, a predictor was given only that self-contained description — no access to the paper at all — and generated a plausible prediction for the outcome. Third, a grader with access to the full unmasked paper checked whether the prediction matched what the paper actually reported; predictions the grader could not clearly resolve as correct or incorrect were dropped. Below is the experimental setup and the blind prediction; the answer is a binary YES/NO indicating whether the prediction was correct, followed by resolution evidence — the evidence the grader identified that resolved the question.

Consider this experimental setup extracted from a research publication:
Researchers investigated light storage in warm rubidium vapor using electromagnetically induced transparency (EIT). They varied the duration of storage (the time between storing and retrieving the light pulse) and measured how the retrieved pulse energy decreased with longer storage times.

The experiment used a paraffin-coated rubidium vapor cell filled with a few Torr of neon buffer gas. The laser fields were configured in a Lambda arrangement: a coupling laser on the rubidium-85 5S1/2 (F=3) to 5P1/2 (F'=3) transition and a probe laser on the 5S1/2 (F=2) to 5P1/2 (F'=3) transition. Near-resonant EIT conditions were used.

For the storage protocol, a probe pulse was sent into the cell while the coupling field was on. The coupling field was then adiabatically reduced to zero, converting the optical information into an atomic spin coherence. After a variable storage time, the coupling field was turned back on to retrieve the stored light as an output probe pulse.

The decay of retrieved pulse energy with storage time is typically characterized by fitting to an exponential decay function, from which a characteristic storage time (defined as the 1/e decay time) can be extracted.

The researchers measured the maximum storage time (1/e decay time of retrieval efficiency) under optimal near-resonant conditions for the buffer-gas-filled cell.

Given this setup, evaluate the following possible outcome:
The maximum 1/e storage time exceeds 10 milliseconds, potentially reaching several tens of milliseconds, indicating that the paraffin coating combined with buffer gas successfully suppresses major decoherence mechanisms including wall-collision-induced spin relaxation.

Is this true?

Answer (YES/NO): NO